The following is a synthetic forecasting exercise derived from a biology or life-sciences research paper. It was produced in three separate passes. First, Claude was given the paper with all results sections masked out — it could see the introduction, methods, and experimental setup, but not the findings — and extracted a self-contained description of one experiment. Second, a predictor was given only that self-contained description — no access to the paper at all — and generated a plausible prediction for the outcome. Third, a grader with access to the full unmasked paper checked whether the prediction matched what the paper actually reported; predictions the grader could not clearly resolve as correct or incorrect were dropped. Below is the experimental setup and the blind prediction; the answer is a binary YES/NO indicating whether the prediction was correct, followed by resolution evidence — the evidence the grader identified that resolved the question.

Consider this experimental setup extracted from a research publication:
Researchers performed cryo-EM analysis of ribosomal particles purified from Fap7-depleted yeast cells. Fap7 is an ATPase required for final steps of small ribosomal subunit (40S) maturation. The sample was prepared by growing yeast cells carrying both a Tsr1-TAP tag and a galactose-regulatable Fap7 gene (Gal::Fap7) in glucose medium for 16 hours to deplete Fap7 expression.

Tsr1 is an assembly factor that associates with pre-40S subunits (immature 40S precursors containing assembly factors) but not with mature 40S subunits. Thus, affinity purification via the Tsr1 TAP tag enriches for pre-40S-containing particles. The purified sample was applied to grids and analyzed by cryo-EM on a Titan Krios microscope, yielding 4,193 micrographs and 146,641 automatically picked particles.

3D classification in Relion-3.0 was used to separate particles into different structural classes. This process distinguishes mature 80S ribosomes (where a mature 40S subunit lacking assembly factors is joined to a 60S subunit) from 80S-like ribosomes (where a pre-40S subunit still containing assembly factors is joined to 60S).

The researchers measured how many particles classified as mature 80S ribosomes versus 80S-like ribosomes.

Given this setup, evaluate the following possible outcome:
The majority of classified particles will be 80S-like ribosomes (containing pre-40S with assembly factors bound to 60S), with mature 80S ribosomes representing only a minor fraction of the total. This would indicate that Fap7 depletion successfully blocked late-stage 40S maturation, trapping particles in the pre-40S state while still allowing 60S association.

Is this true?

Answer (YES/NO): NO